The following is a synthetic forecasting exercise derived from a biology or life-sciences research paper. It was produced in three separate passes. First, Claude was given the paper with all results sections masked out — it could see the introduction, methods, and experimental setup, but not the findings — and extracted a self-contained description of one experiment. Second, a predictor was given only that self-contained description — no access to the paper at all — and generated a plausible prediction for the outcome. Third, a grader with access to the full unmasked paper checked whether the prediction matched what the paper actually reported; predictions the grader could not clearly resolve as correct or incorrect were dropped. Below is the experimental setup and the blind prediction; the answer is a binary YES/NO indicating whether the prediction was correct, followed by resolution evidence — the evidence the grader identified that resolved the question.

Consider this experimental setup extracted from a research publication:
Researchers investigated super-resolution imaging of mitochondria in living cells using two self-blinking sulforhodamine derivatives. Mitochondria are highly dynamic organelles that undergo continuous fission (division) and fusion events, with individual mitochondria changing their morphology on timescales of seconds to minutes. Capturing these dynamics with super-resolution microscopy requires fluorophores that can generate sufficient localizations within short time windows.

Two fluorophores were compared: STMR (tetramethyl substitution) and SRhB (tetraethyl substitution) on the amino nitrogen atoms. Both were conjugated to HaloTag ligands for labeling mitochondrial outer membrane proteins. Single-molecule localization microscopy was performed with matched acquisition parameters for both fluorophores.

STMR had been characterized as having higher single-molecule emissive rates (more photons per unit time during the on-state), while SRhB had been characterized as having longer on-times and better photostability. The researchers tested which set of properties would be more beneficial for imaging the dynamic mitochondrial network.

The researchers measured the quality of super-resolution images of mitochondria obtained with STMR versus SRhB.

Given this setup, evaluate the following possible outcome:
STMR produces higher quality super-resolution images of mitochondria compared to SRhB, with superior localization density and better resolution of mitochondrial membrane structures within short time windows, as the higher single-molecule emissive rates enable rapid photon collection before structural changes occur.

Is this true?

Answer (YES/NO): YES